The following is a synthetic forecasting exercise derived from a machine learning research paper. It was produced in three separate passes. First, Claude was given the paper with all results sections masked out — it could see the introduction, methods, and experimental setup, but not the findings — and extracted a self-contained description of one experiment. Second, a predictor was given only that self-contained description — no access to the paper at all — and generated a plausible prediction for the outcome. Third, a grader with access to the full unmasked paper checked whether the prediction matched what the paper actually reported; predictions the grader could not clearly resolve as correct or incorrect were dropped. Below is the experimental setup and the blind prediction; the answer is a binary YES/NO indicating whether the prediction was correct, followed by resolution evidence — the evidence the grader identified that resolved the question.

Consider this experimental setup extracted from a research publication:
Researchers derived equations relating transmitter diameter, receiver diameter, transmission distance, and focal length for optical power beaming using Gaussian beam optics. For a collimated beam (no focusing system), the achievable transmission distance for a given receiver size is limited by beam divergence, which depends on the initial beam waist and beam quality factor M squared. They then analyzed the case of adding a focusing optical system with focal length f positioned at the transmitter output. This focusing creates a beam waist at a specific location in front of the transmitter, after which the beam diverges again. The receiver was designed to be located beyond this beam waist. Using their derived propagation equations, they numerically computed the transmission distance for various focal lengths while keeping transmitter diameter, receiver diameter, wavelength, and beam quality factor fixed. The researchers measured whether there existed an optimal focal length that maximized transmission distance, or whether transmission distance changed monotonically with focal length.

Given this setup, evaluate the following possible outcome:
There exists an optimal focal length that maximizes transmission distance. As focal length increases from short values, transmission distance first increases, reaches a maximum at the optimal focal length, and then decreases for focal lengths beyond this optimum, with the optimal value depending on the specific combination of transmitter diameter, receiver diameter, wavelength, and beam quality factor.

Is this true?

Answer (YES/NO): YES